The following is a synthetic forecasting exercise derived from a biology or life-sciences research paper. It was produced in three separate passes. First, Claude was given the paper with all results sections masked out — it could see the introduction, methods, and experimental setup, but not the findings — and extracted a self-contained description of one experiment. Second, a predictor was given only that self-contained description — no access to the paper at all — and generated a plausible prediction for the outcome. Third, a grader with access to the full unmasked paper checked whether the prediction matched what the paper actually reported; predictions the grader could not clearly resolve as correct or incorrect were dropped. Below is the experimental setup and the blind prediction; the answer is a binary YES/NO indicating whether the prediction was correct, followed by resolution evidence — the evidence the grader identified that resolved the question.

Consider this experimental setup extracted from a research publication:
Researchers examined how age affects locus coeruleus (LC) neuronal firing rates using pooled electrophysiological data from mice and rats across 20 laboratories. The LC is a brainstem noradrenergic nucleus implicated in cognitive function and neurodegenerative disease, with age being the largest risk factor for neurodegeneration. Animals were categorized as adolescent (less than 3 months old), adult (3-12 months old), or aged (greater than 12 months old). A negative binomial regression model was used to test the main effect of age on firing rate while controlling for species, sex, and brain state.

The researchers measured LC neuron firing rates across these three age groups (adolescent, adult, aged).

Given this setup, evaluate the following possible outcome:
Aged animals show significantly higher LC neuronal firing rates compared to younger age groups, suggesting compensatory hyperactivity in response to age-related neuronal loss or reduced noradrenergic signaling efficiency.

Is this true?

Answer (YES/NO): YES